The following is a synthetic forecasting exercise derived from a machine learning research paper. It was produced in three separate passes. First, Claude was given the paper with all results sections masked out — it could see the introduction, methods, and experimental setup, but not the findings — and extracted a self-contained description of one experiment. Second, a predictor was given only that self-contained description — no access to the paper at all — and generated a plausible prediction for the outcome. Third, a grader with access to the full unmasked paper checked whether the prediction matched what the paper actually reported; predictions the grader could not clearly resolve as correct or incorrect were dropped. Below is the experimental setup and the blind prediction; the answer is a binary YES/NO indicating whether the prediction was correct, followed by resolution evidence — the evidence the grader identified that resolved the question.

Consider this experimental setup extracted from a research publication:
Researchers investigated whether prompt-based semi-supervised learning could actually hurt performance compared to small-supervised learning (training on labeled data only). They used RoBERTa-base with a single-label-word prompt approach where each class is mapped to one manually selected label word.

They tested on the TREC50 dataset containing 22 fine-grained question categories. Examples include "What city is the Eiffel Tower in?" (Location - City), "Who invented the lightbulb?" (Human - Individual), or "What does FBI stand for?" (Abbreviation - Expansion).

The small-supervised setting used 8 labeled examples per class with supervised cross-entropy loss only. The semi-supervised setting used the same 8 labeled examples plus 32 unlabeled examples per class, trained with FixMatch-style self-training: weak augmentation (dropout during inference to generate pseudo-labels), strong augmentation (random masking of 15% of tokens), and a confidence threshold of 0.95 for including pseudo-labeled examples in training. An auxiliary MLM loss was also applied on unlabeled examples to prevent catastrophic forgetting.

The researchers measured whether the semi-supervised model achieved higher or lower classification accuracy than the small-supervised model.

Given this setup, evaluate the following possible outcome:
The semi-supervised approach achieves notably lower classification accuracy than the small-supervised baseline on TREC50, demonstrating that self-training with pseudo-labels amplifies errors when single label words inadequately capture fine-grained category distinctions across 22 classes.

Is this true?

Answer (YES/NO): YES